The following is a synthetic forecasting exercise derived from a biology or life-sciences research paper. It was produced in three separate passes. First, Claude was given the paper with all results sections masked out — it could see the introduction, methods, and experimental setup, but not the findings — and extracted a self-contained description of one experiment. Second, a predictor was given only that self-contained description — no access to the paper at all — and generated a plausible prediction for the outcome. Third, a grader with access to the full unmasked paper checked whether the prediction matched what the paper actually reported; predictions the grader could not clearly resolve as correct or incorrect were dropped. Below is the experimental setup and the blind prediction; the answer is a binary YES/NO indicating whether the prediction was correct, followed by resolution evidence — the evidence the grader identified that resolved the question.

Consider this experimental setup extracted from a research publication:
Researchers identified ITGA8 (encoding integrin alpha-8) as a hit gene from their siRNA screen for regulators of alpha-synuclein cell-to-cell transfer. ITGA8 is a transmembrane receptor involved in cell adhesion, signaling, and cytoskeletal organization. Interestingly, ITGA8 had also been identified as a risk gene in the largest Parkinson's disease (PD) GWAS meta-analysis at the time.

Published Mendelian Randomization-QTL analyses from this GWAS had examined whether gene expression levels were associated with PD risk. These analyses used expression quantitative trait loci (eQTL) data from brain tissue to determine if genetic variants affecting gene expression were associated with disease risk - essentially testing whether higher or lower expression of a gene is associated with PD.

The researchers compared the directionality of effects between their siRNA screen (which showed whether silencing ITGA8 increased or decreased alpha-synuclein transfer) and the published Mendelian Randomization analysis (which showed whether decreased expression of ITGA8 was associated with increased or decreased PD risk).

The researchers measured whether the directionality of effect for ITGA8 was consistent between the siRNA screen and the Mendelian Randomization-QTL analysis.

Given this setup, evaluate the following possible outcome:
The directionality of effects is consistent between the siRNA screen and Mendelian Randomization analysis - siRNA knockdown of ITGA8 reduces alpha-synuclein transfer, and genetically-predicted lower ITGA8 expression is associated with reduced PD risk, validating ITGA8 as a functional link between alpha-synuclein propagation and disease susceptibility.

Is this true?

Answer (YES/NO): NO